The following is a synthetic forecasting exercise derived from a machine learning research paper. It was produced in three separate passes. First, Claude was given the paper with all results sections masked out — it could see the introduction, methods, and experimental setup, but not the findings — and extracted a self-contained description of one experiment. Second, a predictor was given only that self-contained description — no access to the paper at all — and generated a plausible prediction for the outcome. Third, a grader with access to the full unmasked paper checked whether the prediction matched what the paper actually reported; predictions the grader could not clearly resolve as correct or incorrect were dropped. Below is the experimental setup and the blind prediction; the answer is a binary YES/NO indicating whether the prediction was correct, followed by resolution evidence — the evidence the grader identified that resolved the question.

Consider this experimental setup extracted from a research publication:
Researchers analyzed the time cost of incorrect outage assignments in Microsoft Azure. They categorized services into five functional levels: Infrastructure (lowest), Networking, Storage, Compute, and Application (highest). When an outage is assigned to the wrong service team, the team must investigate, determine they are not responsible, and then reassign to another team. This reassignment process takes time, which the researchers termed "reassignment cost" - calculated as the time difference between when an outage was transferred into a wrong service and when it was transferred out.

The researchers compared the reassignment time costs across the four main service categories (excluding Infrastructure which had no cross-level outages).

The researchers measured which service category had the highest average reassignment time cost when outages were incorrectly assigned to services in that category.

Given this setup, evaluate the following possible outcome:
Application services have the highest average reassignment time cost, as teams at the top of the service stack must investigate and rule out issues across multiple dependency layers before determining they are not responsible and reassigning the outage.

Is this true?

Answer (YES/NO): NO